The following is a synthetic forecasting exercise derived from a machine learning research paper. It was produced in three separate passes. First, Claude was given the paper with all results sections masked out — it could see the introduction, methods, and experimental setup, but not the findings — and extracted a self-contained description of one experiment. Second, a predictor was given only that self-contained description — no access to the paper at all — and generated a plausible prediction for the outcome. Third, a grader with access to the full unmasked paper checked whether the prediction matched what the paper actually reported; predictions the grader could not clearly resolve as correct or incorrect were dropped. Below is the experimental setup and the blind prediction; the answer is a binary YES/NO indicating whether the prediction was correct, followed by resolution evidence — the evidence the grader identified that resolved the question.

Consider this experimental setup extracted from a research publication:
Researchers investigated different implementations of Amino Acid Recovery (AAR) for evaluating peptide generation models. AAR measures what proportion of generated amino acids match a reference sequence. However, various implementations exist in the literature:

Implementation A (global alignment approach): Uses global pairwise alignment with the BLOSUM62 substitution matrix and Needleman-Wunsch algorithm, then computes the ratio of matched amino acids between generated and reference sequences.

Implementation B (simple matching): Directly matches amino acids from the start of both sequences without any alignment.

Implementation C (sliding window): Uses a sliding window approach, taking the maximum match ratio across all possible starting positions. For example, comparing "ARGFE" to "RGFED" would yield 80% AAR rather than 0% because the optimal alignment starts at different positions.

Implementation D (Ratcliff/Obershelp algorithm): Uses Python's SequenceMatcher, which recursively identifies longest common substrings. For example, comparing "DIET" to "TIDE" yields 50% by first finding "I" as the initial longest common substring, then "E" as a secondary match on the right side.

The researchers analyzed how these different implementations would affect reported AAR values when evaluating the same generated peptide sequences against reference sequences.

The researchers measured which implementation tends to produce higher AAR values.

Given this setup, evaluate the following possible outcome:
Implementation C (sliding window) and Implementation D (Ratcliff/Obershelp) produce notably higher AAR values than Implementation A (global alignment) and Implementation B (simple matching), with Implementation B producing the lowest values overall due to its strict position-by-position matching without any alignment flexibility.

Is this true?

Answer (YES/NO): NO